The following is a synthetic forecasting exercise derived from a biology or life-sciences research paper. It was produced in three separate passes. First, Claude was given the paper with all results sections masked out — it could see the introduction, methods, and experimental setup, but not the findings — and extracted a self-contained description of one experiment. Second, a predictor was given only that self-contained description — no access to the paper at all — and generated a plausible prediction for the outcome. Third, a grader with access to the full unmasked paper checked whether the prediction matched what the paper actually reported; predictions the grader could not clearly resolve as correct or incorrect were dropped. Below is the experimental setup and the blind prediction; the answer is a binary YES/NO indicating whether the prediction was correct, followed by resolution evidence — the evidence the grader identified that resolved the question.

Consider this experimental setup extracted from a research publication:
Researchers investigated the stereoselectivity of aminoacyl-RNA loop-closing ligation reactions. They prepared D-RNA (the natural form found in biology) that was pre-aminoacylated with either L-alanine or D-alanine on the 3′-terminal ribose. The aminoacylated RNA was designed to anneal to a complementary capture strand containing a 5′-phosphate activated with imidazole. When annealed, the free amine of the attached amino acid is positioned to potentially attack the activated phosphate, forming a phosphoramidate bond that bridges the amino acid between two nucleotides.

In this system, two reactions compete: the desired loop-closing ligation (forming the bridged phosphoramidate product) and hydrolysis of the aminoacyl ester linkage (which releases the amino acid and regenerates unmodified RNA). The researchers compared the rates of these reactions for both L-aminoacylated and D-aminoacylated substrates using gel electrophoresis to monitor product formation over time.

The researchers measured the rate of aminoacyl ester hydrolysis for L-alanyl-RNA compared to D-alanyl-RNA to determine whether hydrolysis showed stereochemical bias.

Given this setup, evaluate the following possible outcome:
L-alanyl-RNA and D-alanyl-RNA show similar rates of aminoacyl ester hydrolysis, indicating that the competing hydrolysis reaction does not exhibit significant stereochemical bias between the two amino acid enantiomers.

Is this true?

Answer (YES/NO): NO